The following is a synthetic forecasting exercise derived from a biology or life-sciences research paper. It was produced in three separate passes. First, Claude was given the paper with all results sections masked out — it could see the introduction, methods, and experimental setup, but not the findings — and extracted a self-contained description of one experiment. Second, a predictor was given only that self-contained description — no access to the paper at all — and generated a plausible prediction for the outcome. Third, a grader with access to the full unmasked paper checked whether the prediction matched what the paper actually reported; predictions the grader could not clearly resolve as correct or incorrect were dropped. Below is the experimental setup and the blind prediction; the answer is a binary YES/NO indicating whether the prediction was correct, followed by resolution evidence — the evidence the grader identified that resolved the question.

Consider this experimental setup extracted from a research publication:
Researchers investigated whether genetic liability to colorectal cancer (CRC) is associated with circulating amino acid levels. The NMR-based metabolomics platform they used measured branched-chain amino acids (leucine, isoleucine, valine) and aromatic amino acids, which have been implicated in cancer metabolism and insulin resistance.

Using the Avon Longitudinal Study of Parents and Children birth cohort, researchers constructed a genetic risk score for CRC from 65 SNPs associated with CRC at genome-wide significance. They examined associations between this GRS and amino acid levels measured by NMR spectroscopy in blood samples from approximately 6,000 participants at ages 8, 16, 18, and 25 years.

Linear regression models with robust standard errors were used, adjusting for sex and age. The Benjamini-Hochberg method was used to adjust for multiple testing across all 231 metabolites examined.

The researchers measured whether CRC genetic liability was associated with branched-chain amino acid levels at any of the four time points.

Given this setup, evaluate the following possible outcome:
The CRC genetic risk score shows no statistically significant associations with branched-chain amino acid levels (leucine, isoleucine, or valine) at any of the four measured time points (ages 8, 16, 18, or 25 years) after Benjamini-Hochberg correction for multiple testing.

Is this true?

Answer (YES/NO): YES